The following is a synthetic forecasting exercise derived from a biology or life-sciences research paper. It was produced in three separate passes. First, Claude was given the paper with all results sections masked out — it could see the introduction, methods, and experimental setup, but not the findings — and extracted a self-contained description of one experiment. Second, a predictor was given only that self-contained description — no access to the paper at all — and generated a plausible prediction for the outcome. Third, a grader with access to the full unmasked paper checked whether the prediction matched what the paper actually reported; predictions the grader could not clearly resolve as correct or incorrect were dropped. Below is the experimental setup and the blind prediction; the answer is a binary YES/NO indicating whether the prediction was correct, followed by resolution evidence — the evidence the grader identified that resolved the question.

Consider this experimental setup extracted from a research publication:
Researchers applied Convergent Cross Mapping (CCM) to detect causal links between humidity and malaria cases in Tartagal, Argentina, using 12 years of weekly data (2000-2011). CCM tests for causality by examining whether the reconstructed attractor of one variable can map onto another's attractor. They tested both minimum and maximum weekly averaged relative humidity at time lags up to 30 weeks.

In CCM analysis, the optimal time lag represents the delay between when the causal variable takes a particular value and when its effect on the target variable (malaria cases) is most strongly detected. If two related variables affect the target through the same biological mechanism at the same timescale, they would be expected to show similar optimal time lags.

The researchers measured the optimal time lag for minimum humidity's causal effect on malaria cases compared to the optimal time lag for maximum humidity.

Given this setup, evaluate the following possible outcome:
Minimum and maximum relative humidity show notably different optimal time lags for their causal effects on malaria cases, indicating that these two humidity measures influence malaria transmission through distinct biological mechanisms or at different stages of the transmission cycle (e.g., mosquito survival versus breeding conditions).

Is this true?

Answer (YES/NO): NO